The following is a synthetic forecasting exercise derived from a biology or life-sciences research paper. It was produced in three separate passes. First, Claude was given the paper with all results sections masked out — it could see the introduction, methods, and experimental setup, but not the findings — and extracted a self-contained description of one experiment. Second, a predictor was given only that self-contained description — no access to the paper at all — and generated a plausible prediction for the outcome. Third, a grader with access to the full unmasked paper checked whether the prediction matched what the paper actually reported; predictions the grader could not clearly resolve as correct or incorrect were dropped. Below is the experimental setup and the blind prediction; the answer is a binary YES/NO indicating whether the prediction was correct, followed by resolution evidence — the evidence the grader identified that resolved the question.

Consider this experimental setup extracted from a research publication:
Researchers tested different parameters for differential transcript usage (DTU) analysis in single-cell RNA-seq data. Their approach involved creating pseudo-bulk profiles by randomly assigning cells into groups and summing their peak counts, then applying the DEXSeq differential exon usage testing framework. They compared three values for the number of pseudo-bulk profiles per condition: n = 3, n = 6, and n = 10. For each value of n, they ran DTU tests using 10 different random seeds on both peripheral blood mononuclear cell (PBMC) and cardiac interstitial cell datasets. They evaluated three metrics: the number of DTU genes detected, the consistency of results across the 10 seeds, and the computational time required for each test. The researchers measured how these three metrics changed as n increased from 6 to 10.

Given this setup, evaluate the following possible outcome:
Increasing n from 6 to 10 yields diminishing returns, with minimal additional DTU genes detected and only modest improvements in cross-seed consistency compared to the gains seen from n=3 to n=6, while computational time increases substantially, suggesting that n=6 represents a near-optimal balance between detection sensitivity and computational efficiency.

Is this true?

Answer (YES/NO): YES